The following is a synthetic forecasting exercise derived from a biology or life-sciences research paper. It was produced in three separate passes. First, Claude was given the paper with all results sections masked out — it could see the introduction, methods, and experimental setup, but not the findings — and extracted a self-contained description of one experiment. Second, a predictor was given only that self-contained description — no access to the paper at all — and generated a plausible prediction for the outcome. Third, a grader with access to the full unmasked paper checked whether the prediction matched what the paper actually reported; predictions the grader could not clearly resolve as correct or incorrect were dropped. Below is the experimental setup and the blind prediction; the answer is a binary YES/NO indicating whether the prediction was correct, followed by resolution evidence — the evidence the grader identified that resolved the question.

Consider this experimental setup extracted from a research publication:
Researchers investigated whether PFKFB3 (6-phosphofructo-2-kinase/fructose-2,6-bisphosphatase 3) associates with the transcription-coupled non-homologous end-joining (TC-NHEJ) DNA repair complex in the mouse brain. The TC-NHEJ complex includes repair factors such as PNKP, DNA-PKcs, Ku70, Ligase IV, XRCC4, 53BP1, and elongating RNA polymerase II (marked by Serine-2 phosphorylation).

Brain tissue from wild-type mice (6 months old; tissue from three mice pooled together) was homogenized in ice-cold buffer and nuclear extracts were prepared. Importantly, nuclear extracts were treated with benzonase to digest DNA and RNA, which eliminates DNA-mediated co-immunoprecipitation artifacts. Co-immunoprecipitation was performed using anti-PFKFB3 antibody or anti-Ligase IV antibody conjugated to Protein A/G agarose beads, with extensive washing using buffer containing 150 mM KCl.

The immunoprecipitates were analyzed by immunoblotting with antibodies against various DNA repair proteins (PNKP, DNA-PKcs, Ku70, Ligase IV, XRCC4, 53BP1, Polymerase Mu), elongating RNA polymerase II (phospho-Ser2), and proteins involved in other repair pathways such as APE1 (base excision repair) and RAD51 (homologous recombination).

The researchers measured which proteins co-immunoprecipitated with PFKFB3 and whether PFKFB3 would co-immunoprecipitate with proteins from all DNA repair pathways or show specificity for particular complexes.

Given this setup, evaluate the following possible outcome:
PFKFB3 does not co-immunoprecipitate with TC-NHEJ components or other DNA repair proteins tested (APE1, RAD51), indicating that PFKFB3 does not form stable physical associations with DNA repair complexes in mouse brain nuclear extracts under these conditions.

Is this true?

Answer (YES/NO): NO